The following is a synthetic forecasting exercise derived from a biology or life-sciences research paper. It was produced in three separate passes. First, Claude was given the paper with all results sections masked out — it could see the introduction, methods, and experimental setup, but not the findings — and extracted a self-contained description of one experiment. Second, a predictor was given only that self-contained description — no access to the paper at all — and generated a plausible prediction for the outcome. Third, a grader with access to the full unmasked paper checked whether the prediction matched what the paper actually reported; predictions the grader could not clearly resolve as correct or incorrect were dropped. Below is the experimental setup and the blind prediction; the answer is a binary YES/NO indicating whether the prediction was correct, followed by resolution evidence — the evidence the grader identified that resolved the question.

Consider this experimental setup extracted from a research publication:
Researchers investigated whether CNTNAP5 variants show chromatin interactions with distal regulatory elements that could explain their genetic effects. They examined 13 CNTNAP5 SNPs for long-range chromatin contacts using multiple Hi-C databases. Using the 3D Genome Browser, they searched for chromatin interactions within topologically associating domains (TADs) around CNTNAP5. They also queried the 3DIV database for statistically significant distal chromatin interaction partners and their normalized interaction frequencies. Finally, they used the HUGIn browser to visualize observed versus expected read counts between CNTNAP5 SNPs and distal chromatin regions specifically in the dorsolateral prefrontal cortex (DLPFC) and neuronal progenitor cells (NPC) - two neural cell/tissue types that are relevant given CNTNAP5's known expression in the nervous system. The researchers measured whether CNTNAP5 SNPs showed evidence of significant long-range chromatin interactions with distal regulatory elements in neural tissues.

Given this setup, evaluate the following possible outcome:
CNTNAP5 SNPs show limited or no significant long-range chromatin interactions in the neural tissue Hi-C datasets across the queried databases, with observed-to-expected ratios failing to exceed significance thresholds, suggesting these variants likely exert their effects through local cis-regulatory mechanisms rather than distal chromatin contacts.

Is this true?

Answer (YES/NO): NO